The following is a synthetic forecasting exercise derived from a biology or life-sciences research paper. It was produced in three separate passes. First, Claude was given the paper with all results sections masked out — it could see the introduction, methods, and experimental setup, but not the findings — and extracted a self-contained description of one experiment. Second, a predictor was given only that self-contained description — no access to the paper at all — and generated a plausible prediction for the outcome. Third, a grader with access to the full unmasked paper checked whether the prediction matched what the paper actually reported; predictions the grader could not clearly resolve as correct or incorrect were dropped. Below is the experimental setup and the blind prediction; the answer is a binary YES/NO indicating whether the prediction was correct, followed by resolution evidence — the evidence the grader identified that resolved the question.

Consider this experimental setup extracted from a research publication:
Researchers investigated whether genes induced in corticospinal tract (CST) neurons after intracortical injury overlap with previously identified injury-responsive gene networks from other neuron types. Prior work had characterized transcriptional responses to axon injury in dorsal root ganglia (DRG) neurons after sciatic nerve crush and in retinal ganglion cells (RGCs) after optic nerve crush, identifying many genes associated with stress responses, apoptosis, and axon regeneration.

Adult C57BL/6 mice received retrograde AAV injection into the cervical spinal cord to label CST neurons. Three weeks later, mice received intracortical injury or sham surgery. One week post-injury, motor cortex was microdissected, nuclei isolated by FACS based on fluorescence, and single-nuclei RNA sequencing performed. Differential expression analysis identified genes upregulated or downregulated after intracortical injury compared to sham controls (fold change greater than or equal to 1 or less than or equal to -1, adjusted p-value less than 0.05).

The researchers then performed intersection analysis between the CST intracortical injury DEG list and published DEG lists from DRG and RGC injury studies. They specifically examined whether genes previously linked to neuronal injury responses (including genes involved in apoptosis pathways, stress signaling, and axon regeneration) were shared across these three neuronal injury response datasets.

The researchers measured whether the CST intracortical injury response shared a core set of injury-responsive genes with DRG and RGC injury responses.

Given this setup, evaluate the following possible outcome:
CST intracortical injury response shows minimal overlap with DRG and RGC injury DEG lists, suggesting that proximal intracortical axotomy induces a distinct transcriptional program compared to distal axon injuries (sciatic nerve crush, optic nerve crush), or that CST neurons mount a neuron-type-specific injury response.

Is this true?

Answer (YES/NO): NO